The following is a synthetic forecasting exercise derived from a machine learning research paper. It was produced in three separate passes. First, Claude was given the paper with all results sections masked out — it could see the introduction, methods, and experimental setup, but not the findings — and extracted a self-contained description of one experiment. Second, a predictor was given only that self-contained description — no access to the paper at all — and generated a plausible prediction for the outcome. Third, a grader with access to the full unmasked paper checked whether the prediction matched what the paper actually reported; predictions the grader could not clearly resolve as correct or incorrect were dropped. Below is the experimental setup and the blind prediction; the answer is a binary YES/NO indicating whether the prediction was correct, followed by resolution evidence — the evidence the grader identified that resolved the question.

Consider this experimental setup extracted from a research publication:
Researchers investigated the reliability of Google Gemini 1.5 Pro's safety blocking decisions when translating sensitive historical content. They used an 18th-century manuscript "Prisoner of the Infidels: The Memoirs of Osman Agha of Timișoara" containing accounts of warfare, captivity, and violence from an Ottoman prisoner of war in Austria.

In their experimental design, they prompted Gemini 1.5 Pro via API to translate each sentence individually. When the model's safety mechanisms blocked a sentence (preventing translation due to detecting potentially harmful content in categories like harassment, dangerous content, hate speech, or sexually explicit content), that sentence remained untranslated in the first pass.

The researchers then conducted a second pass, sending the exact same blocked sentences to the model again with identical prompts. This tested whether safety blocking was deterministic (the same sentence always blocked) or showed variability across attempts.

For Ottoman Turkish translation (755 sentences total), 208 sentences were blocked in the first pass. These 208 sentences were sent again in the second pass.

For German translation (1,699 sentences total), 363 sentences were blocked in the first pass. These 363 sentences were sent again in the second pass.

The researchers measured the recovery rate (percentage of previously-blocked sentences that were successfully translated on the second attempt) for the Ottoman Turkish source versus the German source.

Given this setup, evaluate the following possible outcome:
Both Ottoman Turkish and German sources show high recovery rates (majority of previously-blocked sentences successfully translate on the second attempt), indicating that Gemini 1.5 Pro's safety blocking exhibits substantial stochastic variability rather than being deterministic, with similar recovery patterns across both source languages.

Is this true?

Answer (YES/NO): NO